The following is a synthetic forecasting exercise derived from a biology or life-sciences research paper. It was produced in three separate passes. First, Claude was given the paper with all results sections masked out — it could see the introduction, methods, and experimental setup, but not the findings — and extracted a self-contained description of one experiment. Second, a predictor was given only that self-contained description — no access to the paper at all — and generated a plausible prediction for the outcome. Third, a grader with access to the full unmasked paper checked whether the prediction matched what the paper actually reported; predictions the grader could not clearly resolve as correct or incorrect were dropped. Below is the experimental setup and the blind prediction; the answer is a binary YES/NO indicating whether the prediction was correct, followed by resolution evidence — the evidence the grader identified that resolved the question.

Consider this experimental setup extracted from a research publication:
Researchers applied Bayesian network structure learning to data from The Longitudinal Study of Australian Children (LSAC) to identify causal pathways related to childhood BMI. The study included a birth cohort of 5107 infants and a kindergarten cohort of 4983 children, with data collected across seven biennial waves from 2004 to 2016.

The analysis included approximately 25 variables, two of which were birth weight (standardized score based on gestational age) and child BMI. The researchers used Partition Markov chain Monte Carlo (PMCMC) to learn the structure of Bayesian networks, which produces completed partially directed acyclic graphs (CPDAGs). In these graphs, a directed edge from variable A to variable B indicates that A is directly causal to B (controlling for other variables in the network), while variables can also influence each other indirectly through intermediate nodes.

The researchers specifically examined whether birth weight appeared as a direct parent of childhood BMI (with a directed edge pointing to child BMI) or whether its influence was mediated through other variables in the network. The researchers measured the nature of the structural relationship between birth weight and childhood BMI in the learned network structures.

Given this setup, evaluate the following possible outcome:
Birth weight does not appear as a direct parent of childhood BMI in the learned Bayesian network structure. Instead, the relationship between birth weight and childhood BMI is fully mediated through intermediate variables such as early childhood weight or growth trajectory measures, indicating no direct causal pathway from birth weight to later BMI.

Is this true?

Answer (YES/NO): NO